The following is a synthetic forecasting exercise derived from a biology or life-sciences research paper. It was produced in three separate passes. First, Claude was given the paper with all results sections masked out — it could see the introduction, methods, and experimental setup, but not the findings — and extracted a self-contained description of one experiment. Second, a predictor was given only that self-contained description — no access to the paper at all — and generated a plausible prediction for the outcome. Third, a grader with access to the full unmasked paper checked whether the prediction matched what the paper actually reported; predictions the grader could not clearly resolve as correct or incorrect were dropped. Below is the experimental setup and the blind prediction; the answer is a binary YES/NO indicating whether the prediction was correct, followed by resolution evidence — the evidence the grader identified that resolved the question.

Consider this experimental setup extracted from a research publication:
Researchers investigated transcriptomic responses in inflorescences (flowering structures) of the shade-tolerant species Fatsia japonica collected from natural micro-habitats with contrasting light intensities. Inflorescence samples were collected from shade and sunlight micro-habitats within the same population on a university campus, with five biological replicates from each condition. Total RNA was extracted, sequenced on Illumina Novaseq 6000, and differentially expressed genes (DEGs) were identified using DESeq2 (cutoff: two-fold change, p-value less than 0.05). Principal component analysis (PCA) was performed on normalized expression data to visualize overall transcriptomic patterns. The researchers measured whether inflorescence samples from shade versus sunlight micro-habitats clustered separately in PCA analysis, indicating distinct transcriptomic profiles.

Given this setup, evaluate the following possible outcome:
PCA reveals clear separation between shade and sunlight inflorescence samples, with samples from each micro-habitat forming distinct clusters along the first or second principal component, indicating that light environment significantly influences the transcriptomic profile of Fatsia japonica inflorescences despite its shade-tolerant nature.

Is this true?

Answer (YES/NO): YES